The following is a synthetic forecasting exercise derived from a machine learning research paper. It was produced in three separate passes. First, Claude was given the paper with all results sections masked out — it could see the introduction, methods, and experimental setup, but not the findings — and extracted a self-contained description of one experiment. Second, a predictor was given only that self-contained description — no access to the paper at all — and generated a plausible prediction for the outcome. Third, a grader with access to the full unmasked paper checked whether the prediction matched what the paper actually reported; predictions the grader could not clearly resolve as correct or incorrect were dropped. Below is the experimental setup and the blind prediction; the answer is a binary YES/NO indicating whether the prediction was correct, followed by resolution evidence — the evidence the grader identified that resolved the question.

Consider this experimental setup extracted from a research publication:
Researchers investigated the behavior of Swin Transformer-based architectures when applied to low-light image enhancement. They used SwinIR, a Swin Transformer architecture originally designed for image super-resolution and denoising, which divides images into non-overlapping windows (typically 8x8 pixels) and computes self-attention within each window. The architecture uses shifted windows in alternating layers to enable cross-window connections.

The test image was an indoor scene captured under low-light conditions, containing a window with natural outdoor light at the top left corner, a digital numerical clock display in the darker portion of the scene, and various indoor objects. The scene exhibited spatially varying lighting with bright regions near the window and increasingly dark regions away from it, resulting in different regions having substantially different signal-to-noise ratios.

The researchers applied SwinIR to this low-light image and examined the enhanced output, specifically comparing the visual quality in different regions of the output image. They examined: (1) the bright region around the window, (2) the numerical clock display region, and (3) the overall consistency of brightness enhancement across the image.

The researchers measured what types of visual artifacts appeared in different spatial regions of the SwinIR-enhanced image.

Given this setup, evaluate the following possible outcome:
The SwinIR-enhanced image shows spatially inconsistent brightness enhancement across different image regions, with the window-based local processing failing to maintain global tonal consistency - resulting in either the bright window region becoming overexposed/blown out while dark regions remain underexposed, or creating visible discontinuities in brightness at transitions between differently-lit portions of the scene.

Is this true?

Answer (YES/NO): YES